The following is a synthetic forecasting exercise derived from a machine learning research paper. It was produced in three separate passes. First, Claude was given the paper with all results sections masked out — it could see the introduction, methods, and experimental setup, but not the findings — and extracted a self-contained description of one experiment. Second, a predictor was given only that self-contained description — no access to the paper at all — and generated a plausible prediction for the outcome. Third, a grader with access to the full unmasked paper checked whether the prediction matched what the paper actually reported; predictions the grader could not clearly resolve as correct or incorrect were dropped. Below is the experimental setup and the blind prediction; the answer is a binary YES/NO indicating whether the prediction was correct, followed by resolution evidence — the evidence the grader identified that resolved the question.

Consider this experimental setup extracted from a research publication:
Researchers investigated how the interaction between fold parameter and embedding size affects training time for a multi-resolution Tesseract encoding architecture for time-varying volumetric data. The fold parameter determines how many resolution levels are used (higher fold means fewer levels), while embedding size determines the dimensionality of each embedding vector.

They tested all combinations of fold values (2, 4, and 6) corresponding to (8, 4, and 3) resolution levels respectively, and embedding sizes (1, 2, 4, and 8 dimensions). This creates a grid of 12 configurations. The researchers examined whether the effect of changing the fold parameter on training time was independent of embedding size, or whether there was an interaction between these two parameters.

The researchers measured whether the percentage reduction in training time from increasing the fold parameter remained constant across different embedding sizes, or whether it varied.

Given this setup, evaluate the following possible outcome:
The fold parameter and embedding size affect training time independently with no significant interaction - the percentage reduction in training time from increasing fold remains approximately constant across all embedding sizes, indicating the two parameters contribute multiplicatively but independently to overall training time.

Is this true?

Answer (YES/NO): YES